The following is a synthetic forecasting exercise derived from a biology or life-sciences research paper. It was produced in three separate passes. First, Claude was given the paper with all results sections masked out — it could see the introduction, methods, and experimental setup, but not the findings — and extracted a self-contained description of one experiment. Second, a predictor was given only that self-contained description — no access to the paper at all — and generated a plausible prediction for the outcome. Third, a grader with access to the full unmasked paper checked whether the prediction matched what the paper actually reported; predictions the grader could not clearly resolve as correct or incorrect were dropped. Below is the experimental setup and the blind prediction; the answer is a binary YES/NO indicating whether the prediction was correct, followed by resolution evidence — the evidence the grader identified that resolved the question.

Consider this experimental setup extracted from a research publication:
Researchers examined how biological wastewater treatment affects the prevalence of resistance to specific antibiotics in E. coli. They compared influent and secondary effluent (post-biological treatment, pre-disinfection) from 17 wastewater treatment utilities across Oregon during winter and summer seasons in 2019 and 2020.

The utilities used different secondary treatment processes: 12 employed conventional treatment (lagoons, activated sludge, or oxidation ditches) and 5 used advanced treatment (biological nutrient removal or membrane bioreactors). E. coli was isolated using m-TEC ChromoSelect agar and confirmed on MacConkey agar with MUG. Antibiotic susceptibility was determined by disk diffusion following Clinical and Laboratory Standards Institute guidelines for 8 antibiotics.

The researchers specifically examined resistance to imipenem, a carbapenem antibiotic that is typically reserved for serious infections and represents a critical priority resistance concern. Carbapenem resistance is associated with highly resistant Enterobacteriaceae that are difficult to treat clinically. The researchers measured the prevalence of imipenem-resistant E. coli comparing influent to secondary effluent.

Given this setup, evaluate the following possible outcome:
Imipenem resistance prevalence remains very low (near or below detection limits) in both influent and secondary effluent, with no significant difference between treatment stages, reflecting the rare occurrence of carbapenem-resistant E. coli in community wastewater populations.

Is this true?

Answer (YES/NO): YES